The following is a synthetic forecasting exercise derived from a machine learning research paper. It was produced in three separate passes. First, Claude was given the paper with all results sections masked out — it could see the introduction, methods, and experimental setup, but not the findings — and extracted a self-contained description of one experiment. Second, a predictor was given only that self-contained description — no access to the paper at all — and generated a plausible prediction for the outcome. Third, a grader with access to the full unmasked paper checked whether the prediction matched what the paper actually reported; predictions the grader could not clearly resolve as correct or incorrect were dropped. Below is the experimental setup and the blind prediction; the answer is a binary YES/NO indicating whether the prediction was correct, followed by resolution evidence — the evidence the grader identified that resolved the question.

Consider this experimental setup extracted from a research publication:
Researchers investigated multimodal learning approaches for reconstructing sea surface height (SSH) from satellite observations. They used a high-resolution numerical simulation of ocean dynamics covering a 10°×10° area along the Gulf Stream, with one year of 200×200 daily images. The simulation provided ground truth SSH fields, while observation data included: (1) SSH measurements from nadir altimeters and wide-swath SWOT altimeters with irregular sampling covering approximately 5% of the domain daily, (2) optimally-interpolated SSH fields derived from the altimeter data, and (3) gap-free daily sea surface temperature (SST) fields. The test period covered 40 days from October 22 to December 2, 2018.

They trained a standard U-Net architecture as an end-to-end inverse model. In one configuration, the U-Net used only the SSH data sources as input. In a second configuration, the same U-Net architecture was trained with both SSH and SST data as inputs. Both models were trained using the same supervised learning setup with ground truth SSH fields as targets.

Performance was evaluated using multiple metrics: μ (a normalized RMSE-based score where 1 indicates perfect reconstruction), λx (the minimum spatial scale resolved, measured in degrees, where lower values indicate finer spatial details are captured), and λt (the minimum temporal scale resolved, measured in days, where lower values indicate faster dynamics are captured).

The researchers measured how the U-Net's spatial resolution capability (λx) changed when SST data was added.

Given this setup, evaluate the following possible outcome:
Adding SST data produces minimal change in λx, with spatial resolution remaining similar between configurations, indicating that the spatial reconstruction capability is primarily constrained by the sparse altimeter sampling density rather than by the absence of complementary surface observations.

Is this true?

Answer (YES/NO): NO